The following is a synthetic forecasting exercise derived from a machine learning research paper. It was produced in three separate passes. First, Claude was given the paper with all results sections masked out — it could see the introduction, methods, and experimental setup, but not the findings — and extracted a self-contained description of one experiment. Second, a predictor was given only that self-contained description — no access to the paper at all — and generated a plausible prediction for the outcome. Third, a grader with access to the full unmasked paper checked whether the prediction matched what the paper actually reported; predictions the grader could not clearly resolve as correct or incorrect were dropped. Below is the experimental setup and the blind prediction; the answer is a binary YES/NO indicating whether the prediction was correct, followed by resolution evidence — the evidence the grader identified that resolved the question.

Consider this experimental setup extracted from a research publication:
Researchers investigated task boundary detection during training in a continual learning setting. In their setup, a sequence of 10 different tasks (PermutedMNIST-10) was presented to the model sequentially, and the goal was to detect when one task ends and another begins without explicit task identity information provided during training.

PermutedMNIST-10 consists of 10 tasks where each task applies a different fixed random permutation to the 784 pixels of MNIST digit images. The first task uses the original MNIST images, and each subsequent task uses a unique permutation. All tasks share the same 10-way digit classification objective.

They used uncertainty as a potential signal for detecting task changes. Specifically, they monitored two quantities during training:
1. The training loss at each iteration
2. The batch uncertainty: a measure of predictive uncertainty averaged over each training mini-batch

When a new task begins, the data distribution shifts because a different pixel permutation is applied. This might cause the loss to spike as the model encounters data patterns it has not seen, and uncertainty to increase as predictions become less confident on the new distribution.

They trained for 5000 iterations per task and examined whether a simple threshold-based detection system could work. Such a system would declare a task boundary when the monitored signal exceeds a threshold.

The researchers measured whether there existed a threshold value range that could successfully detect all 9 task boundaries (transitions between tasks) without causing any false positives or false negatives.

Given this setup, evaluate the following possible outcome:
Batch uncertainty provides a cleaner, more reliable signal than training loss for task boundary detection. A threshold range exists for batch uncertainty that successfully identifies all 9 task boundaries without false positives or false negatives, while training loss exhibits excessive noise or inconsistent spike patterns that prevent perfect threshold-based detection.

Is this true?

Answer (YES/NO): NO